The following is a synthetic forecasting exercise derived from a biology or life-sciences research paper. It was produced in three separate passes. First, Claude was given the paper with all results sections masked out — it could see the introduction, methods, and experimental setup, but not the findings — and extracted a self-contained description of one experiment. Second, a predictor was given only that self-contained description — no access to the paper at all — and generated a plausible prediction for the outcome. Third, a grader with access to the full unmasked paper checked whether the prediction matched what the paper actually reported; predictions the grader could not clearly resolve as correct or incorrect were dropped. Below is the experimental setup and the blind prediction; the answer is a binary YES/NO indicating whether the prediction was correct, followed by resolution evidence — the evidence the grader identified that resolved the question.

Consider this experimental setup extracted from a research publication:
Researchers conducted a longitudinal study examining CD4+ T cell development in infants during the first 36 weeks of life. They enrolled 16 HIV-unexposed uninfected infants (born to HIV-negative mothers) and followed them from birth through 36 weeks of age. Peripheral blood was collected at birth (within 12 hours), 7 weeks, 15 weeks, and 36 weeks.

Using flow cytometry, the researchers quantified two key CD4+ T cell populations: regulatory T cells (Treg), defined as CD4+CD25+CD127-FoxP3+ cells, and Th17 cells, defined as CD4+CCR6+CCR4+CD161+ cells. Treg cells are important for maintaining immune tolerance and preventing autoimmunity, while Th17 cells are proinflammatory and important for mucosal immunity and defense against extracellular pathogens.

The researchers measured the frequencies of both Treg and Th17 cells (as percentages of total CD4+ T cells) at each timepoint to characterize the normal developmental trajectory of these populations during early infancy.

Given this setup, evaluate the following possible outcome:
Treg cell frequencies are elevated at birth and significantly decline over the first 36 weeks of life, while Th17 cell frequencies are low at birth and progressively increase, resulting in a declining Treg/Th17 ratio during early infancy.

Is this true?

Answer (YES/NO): NO